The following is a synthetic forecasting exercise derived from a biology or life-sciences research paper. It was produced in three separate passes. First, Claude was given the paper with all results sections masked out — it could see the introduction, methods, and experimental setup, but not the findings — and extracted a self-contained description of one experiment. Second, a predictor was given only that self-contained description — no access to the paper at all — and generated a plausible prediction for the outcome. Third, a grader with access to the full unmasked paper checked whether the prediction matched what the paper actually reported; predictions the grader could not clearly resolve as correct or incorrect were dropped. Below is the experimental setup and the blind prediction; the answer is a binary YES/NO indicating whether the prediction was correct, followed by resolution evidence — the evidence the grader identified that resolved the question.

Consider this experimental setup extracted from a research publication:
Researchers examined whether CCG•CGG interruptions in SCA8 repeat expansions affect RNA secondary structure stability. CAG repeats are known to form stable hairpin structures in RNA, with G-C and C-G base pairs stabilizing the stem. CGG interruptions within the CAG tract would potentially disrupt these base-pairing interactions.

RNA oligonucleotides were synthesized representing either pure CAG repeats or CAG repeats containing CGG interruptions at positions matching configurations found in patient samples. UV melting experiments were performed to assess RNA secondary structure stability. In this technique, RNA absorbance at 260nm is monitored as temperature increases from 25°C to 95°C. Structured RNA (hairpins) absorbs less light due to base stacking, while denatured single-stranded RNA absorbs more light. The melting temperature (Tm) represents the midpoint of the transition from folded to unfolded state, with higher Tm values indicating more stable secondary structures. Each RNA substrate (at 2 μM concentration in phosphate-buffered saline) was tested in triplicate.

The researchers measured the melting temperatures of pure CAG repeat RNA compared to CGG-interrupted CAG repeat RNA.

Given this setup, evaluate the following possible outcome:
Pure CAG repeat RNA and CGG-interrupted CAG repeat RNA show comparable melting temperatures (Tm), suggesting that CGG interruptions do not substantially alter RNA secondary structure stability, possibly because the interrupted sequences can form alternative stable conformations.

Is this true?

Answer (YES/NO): NO